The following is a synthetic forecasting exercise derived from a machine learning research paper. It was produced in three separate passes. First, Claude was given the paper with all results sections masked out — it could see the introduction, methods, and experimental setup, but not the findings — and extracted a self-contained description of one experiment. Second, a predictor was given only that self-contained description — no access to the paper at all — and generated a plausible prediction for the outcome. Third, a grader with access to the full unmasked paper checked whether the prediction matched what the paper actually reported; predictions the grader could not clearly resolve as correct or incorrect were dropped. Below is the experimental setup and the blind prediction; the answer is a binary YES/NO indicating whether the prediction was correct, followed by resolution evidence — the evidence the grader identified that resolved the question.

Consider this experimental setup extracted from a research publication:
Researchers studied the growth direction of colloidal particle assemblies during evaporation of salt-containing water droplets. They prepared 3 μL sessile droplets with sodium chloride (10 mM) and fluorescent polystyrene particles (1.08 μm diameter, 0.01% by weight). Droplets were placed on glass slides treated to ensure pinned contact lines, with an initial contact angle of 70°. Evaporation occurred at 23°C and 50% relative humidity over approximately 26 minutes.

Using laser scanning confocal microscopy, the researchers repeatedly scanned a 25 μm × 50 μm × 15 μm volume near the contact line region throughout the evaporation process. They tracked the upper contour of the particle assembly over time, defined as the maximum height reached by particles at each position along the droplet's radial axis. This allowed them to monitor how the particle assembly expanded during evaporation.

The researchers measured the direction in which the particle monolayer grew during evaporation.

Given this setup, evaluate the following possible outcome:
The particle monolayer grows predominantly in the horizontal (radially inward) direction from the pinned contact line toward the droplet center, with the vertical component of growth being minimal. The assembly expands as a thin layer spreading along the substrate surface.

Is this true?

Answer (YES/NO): NO